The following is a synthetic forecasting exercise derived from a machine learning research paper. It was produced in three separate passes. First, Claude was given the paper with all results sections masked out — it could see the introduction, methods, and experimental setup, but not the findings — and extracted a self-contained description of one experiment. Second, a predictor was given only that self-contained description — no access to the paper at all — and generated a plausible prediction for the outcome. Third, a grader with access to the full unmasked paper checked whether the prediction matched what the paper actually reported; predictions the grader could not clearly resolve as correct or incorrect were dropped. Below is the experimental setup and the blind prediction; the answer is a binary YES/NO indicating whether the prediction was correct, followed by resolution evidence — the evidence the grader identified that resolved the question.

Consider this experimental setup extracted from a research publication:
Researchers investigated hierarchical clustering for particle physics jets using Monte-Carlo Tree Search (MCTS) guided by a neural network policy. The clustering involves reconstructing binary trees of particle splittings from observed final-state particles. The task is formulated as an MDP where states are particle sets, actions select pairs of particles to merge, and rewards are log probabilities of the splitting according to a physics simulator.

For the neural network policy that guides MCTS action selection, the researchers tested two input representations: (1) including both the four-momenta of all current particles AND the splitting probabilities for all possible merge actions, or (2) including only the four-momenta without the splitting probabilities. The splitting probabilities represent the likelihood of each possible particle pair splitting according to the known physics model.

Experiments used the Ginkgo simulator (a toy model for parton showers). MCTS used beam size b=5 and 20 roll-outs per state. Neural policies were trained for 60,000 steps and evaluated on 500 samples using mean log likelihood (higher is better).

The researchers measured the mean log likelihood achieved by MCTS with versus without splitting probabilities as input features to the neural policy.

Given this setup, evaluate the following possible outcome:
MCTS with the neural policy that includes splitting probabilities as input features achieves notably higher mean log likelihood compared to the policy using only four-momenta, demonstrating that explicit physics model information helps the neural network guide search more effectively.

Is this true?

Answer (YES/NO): NO